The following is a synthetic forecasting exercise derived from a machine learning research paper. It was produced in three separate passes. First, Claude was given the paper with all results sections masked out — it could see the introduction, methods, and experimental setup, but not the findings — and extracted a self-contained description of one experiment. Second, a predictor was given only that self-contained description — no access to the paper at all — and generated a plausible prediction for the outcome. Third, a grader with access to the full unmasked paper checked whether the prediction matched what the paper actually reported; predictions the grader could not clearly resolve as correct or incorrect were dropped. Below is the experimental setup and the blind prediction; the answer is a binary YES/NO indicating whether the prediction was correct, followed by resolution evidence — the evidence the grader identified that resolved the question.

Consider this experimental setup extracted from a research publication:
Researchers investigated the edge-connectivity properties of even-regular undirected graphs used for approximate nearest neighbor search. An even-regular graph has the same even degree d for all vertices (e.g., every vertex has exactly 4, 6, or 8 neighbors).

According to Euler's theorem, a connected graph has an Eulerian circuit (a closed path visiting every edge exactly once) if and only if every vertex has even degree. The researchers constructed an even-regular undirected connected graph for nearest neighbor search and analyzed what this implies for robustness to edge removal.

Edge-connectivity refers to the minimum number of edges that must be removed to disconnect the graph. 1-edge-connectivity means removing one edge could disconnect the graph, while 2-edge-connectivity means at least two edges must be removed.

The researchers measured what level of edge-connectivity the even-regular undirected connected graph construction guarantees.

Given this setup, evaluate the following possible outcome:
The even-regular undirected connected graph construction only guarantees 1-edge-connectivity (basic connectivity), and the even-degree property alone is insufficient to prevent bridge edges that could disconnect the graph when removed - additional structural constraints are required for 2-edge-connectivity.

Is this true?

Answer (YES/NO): NO